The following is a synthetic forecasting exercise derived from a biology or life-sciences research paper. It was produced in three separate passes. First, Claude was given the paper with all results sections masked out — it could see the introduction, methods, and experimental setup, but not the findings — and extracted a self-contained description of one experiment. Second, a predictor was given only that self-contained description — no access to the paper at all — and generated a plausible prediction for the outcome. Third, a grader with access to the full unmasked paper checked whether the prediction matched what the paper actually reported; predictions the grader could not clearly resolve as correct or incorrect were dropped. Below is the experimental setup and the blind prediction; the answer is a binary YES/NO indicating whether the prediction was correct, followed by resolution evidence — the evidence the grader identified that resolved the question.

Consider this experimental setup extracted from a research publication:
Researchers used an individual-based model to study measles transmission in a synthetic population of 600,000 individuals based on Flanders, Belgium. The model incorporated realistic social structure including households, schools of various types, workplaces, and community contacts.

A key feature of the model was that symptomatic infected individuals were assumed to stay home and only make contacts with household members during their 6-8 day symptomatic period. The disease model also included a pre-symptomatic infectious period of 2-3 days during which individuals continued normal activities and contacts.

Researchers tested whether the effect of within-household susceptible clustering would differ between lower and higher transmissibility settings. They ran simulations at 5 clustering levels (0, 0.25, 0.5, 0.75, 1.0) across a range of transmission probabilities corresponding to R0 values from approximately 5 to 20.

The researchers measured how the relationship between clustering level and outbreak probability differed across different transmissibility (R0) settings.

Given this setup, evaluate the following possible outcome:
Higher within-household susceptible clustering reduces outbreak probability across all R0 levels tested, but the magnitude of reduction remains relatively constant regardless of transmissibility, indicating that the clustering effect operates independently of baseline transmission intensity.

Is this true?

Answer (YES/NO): NO